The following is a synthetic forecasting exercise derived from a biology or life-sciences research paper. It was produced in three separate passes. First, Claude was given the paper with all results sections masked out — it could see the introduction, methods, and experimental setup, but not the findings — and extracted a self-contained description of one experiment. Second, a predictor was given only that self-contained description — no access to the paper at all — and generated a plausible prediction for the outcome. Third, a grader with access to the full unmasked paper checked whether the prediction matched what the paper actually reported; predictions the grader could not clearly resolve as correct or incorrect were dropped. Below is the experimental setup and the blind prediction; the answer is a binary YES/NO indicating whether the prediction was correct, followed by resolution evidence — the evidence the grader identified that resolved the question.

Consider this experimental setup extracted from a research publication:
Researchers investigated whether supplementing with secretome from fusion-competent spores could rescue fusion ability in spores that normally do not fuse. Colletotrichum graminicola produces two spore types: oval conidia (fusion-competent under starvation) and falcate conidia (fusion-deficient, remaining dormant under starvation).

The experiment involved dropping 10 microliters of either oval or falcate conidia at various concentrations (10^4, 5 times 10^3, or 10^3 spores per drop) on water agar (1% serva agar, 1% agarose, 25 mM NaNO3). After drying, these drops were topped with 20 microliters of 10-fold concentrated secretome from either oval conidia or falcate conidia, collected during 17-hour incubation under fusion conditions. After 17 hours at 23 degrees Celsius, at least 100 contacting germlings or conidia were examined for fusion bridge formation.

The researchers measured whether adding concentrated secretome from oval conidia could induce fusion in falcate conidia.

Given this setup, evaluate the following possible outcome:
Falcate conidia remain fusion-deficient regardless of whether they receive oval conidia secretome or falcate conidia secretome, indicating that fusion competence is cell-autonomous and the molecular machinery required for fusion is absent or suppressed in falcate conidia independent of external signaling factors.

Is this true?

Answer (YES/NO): NO